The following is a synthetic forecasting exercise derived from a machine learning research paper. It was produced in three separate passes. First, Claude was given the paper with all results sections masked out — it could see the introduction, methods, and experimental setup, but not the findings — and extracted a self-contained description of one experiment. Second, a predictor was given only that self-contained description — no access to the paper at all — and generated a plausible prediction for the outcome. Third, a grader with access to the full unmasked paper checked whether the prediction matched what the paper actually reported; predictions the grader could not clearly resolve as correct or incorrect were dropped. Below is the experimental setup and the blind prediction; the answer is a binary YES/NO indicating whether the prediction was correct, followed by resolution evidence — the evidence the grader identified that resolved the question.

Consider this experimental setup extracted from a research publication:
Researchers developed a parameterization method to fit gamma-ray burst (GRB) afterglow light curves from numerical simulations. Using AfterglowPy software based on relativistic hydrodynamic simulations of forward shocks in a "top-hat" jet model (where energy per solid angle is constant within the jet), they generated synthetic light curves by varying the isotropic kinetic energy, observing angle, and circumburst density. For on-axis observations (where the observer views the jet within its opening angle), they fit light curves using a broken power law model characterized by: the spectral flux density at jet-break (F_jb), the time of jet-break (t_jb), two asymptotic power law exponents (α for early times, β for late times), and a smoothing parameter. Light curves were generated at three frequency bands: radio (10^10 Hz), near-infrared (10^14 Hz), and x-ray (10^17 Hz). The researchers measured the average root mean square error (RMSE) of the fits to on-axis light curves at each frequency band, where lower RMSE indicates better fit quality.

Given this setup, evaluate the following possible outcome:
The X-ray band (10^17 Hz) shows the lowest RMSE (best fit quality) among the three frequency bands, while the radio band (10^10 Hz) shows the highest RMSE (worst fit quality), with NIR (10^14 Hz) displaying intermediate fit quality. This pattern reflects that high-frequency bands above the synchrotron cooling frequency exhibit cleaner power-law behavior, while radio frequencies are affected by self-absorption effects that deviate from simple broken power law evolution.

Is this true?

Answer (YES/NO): NO